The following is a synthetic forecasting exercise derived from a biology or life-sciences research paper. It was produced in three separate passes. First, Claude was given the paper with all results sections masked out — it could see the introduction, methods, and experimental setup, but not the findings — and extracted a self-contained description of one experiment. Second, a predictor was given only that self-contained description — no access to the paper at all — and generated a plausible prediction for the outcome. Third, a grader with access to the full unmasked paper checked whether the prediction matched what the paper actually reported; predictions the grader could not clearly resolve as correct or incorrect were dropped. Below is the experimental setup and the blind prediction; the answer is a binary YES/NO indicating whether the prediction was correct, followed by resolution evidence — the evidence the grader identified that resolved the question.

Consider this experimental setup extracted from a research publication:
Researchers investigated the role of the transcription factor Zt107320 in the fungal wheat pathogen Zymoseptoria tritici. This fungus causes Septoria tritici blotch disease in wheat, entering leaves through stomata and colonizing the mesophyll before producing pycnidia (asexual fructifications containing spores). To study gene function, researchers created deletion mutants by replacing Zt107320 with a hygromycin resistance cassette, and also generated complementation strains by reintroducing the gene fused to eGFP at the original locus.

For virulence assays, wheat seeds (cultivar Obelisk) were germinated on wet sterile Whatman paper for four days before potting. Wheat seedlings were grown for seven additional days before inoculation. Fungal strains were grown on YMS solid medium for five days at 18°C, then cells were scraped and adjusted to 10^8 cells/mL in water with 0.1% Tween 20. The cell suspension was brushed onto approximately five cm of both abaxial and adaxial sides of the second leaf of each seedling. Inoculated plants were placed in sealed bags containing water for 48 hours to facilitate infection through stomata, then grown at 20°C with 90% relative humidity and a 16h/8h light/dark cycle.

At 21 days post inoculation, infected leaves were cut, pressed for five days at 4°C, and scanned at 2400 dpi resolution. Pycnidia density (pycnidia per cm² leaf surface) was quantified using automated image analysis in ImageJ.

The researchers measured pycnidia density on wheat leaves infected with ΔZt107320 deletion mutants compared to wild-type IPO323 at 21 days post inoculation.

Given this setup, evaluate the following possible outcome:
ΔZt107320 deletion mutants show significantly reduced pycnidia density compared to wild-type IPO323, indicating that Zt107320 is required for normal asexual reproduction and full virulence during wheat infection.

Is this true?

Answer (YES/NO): YES